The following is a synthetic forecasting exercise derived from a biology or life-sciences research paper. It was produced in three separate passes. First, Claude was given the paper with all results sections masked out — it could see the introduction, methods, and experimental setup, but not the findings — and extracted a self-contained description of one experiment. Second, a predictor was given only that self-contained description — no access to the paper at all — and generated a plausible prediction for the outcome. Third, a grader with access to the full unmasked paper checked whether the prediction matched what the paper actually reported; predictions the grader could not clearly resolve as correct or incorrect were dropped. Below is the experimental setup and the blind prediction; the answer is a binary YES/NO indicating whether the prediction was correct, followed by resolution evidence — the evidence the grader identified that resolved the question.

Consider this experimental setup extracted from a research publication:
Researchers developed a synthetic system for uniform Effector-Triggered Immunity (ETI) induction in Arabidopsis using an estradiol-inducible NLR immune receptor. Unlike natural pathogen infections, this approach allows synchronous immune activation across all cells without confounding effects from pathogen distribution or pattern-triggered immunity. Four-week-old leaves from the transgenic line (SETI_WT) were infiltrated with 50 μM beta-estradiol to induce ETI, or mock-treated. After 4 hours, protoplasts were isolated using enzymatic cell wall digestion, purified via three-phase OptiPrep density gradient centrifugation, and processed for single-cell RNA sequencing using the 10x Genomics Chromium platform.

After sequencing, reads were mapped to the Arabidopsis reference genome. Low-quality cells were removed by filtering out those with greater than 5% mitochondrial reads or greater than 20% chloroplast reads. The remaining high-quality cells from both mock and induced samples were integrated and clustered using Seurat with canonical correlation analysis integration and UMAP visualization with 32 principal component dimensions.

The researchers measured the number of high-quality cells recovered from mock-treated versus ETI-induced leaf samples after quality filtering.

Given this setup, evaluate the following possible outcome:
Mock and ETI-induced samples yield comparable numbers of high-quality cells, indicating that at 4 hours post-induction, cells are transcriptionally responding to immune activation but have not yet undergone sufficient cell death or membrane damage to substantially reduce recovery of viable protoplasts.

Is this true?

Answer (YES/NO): NO